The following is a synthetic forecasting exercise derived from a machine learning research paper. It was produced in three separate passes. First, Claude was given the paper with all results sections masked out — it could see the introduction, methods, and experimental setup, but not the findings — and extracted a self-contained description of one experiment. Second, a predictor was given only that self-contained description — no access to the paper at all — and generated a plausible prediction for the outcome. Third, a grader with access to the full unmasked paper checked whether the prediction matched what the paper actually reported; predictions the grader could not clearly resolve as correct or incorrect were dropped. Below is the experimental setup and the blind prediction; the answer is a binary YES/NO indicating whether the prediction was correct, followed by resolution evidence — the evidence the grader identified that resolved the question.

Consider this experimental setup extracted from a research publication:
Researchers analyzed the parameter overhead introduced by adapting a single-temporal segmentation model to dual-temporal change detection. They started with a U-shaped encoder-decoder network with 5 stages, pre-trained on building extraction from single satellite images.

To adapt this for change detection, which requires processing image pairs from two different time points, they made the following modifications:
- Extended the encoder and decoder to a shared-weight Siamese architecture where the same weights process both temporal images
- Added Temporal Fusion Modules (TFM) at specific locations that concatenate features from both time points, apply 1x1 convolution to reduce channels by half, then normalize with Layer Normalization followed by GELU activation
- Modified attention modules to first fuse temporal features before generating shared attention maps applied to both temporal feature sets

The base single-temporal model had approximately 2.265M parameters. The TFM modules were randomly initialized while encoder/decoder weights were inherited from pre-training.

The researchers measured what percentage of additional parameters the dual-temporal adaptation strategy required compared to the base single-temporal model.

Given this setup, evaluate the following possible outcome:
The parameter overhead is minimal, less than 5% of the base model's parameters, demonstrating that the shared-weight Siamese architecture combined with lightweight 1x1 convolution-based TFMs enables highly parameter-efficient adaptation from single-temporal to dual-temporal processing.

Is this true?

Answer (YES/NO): YES